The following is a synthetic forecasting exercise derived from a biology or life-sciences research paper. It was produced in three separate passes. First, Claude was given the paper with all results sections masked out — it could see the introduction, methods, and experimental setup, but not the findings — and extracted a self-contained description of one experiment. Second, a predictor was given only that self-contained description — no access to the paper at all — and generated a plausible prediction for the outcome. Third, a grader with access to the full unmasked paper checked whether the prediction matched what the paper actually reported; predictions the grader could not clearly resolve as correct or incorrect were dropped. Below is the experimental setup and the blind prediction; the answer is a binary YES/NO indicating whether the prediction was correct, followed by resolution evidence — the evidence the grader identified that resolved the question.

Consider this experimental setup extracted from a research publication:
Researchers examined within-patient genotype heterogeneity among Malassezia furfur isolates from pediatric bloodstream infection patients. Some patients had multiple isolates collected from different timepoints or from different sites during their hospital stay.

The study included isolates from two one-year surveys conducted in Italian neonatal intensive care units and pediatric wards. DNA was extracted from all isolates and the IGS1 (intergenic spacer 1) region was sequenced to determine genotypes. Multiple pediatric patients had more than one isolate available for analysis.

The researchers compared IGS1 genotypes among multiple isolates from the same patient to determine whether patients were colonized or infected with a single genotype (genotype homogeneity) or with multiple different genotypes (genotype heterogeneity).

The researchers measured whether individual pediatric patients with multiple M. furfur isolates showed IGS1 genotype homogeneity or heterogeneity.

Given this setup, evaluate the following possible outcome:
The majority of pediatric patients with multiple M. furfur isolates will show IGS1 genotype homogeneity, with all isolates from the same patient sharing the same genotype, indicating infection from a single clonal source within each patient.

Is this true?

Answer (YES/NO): YES